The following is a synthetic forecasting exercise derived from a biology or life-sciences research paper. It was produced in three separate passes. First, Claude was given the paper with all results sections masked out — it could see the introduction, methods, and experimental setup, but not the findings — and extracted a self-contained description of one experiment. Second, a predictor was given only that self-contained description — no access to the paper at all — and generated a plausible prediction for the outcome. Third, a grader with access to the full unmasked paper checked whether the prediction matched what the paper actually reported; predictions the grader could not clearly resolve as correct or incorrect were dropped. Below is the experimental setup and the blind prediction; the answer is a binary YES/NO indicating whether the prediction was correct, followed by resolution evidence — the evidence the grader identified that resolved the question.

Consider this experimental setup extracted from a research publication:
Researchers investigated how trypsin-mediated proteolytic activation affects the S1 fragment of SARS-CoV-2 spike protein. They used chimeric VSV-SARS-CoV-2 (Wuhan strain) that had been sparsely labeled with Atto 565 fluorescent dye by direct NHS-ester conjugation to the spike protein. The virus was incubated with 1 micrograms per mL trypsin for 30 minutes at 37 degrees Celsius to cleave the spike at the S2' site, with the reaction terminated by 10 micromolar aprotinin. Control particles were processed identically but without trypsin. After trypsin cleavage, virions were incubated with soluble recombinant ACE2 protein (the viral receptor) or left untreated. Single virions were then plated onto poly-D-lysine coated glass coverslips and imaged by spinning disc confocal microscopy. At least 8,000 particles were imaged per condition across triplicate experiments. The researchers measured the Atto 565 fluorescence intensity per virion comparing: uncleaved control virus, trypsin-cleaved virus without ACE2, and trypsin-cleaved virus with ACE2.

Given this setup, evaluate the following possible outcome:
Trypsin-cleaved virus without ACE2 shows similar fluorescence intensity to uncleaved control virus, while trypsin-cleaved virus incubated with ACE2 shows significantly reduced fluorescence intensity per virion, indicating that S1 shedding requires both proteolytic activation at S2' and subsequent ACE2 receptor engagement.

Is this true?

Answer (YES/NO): YES